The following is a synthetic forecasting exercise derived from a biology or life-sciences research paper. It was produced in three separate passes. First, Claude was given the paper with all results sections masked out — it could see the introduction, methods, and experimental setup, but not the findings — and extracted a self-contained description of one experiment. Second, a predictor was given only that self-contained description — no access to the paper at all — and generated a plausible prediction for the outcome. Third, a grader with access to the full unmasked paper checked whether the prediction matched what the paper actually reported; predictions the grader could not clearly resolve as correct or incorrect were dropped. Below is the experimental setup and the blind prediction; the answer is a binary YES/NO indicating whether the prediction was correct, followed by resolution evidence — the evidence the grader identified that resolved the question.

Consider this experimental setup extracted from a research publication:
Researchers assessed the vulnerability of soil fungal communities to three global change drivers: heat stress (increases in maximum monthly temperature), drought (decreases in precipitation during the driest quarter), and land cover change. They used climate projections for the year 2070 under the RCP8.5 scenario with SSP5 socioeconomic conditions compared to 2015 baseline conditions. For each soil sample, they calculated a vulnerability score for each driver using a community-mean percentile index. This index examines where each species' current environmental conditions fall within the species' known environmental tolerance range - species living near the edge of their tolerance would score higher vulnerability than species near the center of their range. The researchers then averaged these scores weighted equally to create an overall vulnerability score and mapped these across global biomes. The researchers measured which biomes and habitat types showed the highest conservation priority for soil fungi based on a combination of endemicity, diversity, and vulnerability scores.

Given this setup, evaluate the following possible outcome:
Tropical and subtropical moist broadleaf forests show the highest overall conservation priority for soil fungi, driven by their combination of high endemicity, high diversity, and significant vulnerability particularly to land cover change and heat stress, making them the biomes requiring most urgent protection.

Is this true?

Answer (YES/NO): NO